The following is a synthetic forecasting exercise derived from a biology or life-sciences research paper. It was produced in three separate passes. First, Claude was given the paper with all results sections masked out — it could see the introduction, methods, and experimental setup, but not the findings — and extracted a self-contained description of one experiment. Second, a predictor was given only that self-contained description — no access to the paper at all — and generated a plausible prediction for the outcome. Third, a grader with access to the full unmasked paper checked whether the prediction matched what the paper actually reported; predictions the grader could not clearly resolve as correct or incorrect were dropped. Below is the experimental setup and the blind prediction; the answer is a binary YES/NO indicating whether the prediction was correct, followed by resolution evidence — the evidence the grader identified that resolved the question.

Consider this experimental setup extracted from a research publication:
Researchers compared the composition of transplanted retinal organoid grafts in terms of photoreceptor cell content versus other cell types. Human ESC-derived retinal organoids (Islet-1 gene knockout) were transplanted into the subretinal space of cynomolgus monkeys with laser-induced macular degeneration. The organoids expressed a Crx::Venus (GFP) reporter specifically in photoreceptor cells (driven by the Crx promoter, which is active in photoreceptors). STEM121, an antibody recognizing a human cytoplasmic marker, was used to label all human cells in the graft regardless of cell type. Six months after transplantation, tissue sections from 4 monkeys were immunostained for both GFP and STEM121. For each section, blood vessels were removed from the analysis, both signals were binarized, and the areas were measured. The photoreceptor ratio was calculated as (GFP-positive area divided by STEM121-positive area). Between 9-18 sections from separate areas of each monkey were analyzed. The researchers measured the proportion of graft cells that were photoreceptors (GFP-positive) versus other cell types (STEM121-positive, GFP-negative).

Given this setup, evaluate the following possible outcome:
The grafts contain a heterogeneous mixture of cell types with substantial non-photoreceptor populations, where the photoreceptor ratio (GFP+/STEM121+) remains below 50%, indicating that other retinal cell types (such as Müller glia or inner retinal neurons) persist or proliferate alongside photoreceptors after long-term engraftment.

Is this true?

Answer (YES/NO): NO